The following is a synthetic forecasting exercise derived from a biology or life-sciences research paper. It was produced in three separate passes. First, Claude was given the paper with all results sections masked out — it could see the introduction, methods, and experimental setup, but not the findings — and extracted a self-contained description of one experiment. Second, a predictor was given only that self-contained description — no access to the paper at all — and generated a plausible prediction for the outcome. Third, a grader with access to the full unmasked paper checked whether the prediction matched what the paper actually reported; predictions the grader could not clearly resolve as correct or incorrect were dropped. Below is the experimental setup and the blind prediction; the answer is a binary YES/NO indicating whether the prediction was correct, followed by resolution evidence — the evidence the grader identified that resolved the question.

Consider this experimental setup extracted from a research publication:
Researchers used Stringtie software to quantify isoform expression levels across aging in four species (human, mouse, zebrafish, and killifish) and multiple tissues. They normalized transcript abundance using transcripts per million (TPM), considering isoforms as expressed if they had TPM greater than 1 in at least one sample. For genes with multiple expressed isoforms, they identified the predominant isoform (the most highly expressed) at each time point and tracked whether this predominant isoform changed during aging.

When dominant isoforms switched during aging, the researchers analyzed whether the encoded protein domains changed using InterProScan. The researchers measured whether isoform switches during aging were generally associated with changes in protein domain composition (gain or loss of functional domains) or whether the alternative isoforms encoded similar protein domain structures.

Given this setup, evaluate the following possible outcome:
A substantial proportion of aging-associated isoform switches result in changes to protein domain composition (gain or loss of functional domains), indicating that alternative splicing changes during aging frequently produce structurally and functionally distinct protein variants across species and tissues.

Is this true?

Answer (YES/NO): NO